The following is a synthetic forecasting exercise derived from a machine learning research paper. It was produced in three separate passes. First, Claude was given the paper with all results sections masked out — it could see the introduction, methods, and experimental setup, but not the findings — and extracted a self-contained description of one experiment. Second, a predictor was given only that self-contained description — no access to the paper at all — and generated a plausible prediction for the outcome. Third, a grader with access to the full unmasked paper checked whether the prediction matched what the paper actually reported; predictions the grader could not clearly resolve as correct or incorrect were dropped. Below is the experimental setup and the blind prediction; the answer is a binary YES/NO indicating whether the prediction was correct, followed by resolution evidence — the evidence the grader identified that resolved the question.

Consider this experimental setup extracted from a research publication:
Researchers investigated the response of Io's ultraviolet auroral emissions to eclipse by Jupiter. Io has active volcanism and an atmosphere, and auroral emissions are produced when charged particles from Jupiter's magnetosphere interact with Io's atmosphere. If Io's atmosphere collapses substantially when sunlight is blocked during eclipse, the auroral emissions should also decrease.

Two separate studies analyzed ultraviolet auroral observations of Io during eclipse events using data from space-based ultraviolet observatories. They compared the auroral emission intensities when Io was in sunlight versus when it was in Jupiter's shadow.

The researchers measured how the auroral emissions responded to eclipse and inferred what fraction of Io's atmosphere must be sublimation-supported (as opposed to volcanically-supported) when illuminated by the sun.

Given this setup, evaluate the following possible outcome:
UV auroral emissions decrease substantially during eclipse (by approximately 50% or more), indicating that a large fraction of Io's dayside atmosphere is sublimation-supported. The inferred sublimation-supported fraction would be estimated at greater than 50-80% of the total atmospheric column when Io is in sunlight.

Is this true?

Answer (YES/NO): YES